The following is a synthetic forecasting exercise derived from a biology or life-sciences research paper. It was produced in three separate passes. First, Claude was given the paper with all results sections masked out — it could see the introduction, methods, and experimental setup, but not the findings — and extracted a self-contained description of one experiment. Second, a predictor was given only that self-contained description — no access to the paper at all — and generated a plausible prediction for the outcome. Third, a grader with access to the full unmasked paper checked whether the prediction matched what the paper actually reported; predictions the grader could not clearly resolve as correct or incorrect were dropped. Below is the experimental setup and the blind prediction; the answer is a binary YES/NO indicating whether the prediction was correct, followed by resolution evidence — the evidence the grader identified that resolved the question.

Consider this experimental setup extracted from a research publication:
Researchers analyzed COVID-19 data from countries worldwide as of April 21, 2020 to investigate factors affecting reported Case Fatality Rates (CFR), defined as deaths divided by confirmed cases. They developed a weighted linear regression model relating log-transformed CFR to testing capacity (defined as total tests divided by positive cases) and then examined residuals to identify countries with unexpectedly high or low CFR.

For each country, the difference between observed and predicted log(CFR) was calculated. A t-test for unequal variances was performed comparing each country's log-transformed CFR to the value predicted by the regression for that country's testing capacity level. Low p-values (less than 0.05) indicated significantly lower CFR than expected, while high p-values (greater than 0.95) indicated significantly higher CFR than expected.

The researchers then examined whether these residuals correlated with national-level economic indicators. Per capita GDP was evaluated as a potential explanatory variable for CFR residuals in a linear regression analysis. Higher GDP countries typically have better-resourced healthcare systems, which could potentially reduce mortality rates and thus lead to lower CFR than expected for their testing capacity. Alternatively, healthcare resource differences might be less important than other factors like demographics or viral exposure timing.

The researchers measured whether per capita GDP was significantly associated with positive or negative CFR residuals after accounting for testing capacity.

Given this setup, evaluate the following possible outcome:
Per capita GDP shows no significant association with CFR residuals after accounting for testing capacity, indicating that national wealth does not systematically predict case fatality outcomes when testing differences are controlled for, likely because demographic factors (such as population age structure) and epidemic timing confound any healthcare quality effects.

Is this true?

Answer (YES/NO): YES